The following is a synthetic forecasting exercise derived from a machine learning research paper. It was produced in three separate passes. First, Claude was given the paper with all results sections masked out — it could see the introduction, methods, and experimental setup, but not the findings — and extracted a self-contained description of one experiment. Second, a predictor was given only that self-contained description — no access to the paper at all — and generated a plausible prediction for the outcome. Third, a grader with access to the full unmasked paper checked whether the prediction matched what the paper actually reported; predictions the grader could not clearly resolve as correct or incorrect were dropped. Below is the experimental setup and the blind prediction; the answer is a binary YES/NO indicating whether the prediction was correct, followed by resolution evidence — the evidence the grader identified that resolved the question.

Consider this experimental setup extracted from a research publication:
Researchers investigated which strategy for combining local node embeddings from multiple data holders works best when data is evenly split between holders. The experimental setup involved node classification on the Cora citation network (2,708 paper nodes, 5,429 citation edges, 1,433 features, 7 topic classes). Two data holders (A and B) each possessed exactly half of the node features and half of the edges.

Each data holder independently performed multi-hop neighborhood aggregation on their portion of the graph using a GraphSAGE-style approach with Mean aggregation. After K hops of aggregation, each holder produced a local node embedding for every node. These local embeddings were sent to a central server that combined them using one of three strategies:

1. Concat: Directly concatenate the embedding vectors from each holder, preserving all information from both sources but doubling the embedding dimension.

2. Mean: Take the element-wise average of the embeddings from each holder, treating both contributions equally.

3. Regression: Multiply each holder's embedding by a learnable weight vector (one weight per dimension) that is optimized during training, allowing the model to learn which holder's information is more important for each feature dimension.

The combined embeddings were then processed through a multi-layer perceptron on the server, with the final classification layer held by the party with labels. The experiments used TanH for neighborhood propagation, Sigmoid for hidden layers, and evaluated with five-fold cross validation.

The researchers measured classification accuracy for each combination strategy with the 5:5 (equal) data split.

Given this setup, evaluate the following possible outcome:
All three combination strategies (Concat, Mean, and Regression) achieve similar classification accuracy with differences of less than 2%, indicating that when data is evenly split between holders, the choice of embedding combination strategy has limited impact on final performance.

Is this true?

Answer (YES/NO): YES